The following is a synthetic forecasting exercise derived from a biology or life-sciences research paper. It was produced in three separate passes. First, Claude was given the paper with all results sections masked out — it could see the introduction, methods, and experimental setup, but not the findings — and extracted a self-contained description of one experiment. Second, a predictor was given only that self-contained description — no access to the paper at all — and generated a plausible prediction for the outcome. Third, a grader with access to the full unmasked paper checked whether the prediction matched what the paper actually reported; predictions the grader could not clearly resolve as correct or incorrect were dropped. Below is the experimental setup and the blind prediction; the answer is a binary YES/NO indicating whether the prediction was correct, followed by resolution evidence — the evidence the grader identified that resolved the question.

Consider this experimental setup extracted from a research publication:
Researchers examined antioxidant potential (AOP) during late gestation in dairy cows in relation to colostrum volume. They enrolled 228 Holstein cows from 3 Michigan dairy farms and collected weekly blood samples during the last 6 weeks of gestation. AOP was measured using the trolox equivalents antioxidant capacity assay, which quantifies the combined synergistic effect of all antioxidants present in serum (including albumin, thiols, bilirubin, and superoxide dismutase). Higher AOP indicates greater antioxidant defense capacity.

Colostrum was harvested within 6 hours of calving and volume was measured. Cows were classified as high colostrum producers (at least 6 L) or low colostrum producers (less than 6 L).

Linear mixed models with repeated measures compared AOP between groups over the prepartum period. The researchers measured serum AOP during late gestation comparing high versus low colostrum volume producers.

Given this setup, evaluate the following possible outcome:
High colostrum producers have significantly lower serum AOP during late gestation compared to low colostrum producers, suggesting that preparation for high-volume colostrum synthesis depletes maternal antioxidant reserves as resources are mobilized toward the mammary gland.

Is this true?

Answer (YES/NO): NO